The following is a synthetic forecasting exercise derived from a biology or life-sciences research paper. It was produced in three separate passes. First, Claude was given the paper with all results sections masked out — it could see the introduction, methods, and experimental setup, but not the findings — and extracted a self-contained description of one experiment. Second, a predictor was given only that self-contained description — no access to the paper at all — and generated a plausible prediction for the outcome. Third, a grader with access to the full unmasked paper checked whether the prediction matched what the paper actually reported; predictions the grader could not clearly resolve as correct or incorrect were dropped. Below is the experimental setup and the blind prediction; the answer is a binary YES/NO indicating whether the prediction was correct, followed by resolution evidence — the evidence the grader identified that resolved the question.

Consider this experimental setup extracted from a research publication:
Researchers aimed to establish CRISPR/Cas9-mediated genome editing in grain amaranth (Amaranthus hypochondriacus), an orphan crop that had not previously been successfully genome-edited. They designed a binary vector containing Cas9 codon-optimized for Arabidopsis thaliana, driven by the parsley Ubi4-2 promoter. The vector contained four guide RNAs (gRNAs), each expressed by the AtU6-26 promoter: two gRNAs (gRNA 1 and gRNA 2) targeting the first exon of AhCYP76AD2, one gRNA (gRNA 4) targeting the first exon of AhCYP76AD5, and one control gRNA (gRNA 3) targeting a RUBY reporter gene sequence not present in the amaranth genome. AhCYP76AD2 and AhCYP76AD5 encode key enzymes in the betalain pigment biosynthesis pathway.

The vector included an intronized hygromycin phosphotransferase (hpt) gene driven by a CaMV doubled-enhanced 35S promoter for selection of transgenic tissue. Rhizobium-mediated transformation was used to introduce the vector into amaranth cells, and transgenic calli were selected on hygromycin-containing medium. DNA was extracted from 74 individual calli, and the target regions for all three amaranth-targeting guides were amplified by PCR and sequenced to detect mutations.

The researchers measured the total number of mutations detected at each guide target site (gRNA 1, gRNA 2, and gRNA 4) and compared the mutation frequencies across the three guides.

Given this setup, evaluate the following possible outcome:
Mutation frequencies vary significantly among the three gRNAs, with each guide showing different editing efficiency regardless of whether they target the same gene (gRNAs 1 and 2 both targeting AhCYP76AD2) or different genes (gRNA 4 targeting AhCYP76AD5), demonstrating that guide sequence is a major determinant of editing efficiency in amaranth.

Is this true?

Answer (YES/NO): NO